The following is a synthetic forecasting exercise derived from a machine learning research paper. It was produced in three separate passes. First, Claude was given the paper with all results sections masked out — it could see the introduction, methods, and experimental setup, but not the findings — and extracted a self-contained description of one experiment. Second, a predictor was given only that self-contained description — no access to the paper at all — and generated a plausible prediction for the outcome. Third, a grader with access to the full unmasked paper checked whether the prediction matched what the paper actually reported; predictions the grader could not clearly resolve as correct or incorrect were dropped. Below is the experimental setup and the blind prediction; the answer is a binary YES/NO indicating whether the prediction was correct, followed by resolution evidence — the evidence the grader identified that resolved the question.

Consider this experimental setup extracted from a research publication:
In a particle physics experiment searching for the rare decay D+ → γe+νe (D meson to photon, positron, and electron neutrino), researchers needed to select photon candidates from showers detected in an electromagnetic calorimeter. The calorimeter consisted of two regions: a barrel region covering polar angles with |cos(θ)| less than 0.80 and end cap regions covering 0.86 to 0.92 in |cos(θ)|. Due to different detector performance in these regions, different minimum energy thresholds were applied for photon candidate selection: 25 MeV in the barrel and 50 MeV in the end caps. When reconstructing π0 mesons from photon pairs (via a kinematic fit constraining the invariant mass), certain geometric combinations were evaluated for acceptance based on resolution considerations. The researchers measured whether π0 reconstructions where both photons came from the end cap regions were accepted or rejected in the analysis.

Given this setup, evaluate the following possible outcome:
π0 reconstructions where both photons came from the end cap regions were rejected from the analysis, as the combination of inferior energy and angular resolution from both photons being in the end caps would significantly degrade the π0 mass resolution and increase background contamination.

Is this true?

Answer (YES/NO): YES